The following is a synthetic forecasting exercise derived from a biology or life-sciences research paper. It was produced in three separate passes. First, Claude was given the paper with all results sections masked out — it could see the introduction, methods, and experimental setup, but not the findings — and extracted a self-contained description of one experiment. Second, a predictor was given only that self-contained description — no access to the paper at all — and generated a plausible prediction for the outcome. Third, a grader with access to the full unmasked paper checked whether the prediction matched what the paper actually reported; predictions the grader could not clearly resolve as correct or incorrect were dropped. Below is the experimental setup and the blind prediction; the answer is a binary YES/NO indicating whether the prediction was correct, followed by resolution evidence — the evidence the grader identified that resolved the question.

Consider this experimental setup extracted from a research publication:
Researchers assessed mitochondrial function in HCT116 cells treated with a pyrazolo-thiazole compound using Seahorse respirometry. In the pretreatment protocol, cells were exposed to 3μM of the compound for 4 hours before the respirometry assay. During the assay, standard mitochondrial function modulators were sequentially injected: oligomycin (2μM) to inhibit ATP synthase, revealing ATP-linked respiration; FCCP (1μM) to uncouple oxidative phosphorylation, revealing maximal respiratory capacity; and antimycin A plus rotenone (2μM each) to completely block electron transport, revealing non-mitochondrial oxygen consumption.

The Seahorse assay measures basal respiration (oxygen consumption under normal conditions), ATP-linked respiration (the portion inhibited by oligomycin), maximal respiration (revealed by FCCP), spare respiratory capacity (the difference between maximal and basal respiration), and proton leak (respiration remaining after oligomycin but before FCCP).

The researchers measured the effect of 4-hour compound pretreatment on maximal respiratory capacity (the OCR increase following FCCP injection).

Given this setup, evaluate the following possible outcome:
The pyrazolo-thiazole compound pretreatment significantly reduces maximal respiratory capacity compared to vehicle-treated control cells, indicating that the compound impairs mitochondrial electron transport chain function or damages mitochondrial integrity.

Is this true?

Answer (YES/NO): NO